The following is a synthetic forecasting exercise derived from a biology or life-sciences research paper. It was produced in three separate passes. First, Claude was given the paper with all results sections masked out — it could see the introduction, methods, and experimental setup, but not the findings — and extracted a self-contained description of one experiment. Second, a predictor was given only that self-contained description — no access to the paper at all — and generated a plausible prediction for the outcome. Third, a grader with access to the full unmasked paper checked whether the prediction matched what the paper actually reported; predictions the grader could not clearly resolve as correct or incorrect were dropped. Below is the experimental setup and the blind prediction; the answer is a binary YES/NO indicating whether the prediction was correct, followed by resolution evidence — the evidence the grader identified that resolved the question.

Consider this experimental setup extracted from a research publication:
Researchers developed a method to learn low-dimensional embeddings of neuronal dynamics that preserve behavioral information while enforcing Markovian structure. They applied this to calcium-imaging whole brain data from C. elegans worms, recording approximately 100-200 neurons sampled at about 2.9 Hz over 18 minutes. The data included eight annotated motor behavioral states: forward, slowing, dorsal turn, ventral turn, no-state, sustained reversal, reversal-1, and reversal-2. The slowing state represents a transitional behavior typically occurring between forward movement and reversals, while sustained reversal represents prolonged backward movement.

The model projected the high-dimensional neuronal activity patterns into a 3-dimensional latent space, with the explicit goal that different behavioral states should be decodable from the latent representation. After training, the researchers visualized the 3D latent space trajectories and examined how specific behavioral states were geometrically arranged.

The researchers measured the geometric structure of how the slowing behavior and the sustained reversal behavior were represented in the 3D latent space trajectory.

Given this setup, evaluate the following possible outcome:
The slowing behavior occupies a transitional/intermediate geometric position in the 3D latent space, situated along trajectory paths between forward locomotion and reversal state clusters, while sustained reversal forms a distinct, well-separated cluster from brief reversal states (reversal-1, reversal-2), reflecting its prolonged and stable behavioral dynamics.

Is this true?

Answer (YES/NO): NO